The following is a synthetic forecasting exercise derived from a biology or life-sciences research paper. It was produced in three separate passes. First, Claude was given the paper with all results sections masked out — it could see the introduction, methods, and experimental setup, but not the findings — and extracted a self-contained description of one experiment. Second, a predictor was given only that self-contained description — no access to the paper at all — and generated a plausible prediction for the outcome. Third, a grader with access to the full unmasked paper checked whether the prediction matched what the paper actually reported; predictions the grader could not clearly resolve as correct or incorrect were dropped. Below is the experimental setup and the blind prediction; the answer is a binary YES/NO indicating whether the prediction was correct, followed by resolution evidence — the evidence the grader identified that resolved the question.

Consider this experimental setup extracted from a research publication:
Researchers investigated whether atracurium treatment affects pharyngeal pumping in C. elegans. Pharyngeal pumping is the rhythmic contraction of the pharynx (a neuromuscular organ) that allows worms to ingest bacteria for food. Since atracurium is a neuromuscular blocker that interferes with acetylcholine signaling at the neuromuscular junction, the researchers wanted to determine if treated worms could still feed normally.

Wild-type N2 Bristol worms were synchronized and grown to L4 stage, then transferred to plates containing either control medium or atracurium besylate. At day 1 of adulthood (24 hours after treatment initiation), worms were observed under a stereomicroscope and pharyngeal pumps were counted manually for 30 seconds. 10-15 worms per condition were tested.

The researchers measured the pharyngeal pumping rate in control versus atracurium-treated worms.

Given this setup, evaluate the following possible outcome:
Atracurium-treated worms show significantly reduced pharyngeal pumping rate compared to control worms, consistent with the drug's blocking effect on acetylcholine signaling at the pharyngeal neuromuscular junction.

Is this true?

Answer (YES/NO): NO